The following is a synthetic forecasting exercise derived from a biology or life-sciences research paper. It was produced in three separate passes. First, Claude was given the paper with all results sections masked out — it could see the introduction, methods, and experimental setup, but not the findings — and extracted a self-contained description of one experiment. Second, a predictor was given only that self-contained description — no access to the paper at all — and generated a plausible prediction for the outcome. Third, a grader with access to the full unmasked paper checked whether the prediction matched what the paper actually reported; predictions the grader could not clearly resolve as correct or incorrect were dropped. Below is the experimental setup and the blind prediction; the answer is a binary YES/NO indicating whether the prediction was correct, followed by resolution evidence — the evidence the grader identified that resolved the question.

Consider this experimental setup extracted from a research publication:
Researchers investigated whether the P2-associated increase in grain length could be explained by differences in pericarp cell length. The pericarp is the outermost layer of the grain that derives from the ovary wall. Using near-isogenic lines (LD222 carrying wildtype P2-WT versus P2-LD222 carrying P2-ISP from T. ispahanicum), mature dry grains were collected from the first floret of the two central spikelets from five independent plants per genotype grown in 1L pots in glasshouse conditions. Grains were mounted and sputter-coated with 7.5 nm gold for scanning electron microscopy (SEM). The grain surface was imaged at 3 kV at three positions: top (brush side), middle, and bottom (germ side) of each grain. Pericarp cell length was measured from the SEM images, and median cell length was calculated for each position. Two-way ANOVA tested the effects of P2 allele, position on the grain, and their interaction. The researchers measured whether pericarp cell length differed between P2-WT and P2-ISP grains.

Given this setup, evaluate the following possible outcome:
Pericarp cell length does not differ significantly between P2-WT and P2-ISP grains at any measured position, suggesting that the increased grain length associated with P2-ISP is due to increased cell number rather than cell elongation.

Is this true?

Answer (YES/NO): NO